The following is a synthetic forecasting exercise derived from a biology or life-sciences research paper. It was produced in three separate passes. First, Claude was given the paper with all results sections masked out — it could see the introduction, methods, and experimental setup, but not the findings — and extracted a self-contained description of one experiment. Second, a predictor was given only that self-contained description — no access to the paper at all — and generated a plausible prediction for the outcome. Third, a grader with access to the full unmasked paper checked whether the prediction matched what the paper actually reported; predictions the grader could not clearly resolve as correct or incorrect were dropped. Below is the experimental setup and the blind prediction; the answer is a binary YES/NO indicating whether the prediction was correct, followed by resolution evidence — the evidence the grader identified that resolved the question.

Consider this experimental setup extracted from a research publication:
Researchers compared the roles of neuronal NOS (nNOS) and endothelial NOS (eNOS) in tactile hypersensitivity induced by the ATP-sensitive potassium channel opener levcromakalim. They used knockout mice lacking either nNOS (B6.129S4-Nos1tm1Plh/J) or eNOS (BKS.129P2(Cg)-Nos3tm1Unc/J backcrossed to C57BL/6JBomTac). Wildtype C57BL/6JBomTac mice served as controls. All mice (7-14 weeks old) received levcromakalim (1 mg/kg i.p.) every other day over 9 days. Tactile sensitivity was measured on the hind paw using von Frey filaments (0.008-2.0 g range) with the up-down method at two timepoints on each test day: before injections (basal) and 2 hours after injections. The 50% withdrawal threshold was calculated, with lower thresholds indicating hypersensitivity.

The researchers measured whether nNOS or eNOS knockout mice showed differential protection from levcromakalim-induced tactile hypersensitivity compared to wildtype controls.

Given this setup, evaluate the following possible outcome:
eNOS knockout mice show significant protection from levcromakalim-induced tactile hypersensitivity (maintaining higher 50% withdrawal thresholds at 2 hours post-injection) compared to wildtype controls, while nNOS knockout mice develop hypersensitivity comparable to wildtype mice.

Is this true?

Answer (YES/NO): YES